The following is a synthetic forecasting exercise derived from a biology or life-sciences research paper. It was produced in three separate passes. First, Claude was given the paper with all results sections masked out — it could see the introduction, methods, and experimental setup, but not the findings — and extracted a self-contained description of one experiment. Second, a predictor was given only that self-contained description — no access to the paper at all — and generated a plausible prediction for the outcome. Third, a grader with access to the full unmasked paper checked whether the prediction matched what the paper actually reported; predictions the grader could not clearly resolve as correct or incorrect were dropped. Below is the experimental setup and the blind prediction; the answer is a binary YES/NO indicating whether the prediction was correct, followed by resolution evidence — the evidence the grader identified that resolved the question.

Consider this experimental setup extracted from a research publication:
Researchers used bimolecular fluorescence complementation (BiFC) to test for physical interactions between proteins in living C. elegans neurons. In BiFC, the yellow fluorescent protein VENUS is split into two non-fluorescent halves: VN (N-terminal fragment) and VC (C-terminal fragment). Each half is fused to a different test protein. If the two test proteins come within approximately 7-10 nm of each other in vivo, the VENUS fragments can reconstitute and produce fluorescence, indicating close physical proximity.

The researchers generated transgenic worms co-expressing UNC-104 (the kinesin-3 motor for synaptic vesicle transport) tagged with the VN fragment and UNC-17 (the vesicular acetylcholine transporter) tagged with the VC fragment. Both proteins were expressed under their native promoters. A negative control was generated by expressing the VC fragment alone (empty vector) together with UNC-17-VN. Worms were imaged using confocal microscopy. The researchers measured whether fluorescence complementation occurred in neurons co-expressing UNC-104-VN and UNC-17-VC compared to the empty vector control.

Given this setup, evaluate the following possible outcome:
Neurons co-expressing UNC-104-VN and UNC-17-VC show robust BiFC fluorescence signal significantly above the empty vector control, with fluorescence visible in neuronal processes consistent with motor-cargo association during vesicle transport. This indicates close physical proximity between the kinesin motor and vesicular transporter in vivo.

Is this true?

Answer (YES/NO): YES